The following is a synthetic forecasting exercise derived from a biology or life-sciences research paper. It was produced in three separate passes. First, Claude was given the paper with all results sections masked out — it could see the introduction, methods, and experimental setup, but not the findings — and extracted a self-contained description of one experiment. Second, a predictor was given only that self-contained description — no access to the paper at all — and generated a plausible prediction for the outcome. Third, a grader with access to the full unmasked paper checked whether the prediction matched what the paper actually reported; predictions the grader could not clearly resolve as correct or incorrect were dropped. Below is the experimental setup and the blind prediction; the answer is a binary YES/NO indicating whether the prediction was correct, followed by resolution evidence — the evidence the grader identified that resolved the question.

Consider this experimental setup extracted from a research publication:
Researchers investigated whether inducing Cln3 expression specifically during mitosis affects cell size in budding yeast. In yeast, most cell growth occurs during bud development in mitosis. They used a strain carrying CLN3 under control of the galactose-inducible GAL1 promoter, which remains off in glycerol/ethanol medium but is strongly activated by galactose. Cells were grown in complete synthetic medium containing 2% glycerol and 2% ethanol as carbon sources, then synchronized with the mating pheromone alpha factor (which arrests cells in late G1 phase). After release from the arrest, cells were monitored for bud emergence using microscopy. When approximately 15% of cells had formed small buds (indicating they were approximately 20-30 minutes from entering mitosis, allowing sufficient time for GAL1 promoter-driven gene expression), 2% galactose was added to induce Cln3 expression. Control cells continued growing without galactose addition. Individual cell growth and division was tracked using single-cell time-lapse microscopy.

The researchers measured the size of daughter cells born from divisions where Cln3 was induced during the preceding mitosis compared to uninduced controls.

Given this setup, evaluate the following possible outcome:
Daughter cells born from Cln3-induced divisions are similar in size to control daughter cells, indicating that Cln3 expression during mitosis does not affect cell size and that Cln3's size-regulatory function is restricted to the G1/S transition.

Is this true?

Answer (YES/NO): NO